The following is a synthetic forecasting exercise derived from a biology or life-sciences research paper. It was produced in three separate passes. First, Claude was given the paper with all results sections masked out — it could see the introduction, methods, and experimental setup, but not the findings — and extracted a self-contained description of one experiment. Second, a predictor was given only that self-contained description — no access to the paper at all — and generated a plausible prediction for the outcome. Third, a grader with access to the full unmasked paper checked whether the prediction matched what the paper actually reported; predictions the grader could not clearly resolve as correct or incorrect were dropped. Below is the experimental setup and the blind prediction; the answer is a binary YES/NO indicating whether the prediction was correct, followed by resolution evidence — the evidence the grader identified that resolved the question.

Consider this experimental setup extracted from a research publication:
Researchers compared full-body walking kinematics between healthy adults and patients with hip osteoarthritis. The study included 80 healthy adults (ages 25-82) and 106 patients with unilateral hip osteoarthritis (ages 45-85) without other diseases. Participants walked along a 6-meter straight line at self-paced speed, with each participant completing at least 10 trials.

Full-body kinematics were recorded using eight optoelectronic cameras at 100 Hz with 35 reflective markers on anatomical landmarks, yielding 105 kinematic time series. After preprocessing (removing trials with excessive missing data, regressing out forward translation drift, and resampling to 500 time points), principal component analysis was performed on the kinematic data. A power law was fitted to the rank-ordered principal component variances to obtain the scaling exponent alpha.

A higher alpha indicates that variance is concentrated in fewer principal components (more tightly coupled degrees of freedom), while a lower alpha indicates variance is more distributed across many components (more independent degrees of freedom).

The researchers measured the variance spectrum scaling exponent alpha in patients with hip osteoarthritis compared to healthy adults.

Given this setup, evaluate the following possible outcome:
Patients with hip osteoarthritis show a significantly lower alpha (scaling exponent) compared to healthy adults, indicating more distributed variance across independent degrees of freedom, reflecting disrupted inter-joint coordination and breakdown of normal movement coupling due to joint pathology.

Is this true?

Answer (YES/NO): YES